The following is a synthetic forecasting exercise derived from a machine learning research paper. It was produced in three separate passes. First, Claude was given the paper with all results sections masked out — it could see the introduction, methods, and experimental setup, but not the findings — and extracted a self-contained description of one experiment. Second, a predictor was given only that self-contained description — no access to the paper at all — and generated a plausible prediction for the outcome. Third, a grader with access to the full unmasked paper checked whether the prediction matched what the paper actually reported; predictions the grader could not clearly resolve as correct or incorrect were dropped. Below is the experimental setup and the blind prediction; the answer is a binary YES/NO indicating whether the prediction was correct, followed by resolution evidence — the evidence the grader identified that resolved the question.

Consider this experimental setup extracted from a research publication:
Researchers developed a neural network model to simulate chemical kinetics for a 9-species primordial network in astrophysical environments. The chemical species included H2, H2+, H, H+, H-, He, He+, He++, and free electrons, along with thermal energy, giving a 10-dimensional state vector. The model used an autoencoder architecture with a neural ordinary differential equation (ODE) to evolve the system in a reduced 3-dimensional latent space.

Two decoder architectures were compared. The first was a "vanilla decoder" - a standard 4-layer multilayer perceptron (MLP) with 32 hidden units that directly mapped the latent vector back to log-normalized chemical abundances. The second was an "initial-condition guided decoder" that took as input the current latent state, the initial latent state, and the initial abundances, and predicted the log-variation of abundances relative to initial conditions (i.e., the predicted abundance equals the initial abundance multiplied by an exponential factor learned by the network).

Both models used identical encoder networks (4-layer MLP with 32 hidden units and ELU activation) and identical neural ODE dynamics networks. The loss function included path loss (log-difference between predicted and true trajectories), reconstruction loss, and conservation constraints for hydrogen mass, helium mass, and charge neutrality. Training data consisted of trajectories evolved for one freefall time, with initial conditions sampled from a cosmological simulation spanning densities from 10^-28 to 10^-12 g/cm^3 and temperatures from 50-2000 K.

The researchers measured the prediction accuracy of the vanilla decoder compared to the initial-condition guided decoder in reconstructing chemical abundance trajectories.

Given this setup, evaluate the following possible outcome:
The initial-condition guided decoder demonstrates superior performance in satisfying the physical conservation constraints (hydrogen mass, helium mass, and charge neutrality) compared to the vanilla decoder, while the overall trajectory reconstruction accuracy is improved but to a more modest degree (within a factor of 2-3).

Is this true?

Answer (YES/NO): NO